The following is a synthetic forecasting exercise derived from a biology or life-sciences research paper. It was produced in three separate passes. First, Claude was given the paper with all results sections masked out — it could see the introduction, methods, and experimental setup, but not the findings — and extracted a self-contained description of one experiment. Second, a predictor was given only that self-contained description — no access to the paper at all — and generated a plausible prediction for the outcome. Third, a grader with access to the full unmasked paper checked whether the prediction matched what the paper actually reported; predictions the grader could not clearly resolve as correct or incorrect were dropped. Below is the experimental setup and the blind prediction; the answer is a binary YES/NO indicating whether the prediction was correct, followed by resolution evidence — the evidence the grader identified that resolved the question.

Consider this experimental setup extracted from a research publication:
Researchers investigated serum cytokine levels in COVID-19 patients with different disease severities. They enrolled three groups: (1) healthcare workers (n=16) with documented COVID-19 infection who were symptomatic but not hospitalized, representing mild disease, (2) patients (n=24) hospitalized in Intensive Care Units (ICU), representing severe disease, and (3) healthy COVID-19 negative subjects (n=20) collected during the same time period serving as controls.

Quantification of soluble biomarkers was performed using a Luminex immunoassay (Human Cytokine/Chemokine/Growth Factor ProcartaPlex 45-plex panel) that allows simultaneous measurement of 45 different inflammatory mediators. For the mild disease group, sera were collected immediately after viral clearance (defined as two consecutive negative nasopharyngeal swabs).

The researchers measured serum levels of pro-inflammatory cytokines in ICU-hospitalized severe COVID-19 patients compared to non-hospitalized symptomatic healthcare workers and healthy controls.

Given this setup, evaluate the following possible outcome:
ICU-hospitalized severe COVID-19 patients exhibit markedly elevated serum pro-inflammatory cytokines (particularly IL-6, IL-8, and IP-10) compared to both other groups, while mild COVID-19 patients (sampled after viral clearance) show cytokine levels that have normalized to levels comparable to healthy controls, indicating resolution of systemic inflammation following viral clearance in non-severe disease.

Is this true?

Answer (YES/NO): NO